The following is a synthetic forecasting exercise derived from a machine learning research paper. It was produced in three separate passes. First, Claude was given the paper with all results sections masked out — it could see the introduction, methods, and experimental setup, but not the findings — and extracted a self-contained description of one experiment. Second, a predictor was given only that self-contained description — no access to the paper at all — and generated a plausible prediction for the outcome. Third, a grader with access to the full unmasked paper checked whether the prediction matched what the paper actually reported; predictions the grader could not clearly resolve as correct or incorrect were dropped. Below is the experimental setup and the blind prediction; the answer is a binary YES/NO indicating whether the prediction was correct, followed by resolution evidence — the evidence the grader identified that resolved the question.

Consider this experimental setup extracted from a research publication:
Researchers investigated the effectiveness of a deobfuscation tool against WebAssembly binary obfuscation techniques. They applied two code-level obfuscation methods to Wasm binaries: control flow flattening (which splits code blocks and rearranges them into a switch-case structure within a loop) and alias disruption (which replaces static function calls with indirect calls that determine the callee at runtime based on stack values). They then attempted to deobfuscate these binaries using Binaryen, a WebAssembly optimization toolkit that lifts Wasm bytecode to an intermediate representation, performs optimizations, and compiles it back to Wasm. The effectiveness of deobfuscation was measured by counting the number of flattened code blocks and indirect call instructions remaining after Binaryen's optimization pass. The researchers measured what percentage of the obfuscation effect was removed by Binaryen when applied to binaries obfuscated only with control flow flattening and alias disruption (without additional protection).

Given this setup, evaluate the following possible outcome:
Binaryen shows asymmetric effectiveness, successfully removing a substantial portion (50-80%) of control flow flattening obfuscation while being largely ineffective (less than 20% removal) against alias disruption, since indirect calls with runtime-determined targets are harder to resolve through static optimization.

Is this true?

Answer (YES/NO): NO